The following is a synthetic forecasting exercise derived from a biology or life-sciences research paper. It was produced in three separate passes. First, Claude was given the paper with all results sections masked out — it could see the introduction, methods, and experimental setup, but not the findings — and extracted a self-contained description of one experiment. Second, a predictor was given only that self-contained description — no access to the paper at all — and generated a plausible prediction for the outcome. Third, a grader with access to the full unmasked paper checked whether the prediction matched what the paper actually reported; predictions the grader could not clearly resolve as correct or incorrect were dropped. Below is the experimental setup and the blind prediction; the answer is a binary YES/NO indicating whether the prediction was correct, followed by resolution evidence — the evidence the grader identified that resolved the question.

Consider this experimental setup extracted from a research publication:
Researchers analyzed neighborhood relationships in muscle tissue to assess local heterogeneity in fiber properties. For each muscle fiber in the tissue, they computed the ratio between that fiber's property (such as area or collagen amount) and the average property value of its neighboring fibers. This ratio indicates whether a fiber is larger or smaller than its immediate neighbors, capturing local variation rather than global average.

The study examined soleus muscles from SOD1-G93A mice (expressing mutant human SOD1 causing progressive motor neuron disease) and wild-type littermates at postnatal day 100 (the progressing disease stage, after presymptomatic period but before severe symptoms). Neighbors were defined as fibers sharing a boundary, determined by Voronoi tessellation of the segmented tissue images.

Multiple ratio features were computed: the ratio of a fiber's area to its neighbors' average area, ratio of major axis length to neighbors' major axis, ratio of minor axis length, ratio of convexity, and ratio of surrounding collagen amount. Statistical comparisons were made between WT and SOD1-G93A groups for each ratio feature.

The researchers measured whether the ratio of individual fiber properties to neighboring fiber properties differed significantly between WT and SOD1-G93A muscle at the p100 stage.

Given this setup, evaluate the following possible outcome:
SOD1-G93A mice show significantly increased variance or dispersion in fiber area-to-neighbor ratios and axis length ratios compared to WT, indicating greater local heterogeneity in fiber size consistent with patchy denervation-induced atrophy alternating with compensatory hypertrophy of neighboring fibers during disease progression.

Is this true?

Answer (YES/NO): YES